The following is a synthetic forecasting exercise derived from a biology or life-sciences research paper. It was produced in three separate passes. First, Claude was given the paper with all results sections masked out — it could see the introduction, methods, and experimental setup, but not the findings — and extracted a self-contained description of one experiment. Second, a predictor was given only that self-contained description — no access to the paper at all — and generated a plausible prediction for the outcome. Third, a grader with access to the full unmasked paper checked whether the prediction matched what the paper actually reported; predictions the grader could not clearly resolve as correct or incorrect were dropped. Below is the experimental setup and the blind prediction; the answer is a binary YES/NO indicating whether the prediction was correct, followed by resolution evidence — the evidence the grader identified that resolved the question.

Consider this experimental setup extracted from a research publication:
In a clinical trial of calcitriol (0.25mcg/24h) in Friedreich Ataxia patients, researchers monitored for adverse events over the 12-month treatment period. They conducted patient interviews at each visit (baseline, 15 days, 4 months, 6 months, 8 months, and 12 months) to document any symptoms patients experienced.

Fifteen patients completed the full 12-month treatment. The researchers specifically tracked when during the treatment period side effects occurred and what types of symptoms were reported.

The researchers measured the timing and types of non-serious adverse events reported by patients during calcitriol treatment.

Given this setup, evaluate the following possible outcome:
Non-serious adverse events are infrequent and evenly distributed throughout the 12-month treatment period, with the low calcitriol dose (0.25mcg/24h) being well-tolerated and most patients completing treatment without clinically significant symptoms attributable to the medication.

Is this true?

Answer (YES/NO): NO